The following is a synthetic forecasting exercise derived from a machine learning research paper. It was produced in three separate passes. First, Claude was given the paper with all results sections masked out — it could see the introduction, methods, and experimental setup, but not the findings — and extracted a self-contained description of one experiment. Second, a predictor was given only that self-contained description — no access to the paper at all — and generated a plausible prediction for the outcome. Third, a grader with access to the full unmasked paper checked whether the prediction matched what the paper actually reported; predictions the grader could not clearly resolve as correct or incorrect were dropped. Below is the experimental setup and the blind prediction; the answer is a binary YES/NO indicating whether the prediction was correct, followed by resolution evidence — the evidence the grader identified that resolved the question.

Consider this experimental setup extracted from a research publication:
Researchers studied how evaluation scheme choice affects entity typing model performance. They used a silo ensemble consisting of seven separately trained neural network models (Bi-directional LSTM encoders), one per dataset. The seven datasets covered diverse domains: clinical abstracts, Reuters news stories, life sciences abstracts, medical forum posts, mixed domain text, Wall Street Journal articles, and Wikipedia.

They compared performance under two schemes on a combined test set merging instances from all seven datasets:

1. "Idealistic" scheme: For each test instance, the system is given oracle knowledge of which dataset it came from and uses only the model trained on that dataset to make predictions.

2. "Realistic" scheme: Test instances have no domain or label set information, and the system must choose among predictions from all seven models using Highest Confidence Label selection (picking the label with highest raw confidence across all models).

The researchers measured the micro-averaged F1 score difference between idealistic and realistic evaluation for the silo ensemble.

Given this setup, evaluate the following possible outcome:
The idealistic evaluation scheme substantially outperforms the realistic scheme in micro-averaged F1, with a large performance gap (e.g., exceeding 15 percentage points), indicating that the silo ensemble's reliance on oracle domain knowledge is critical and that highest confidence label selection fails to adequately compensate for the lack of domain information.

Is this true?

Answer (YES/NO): YES